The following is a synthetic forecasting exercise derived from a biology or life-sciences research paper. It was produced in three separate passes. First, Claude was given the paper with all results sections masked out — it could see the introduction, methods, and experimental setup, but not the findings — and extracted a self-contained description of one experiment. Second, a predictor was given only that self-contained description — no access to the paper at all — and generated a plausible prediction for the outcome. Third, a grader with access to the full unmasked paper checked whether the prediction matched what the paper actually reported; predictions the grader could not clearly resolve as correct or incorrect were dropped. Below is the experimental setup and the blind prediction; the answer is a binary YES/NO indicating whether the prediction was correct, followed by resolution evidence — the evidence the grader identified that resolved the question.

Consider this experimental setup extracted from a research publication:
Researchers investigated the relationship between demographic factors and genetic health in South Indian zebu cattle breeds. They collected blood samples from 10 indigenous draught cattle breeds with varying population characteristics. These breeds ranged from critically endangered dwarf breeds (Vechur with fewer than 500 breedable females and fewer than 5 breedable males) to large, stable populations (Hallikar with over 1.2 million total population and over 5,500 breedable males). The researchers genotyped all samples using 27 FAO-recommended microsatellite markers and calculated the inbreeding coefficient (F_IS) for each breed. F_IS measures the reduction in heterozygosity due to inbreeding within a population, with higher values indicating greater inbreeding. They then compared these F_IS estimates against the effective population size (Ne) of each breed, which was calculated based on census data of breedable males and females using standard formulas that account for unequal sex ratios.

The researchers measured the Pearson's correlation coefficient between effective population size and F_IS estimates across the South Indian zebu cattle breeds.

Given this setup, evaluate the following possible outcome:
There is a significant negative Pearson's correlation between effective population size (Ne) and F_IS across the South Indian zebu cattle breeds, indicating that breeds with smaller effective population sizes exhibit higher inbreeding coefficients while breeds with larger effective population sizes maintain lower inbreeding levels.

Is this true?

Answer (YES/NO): YES